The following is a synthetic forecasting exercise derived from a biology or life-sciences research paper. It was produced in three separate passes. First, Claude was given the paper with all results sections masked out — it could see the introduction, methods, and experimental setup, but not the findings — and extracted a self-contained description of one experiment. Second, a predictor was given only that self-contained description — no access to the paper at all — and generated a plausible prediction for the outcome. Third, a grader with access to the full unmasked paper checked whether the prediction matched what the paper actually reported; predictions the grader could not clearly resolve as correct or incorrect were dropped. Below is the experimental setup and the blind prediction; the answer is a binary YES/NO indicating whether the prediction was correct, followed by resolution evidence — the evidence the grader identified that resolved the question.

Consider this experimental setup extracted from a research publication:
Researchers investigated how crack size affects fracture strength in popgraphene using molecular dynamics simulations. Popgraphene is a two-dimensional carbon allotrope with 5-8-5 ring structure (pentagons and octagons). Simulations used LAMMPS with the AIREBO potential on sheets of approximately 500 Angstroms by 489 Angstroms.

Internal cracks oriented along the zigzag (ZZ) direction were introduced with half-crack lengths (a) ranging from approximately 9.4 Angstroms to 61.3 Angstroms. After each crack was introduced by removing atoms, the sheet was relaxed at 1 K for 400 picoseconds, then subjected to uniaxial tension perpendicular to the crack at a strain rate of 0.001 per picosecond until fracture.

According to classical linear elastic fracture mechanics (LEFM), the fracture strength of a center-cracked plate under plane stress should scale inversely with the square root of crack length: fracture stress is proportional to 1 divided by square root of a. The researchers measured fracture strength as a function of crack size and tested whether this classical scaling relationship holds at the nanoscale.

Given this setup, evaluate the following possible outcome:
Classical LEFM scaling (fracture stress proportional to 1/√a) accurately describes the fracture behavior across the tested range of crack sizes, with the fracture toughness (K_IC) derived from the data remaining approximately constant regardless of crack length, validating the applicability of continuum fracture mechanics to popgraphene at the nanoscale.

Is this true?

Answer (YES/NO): NO